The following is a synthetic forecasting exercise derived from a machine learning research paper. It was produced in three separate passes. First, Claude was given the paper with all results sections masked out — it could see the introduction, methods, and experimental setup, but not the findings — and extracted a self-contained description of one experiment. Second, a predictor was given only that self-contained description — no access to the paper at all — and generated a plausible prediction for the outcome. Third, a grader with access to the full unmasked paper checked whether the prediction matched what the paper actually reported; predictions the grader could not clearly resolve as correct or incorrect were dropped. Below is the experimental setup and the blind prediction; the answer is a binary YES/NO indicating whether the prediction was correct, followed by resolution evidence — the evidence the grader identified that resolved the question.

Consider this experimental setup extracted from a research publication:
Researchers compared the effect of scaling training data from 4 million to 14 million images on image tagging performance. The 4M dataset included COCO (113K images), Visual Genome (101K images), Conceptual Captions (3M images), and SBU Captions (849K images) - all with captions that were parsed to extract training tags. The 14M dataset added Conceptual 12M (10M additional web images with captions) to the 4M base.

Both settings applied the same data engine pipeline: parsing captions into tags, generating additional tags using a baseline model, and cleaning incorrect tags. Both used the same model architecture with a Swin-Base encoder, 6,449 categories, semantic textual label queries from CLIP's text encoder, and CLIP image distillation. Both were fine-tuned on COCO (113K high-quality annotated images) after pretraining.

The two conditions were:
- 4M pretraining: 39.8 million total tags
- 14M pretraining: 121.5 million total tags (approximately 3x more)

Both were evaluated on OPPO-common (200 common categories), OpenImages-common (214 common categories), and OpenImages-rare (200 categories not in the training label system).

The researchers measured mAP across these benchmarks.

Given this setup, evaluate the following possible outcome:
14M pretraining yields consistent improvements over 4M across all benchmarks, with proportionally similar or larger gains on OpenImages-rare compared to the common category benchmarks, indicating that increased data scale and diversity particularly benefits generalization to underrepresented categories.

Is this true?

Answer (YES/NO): YES